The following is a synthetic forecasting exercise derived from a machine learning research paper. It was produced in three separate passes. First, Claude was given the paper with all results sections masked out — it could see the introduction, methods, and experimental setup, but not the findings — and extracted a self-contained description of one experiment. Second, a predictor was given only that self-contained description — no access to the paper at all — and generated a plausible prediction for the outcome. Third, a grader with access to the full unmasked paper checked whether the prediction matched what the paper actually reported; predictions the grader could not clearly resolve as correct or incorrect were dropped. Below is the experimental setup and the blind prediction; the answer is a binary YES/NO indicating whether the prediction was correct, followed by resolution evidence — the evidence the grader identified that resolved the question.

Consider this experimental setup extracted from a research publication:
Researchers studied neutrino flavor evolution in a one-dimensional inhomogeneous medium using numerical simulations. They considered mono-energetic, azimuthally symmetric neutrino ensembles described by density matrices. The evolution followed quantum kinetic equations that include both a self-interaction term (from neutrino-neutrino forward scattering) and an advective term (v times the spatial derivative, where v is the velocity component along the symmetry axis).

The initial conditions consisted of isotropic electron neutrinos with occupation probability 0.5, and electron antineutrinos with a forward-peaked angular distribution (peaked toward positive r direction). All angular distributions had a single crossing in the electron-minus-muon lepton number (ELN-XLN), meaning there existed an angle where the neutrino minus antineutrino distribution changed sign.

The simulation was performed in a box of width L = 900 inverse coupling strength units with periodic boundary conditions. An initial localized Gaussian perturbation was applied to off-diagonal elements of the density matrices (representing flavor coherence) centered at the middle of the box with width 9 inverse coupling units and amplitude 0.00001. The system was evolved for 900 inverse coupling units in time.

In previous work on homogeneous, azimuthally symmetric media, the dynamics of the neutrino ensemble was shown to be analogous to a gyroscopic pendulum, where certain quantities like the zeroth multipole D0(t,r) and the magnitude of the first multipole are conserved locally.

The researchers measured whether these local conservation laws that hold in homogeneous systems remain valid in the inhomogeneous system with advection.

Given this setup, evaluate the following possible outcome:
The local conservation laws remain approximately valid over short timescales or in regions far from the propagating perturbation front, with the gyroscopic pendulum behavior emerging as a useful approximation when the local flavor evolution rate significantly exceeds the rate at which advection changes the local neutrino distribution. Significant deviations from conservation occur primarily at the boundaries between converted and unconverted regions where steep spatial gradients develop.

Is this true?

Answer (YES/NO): NO